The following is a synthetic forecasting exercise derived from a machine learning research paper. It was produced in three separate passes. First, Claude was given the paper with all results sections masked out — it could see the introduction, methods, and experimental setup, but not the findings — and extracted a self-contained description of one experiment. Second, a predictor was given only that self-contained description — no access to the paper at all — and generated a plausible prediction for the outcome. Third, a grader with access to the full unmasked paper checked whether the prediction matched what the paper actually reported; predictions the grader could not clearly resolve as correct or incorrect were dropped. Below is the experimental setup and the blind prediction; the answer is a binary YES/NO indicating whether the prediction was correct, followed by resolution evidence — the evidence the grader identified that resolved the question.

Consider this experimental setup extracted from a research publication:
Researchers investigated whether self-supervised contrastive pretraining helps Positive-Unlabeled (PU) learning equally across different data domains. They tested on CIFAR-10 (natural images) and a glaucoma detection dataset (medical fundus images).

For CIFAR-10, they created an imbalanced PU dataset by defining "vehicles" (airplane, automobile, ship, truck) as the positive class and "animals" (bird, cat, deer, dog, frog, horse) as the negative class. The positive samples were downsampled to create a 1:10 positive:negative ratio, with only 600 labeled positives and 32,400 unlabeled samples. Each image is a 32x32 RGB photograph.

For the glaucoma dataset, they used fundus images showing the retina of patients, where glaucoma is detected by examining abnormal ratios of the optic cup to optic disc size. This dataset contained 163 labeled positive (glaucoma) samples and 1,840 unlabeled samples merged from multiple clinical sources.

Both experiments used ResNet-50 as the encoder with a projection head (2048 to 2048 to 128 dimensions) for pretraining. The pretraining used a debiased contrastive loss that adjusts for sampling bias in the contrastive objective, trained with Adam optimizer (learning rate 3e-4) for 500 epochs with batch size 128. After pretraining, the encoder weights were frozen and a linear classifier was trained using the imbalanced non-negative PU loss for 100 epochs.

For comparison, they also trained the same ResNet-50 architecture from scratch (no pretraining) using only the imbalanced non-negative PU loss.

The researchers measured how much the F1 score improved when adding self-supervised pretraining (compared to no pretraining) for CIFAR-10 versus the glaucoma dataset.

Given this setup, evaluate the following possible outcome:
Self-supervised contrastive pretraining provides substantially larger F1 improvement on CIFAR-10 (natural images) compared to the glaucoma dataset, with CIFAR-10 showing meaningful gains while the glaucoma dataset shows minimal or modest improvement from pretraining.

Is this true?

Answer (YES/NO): YES